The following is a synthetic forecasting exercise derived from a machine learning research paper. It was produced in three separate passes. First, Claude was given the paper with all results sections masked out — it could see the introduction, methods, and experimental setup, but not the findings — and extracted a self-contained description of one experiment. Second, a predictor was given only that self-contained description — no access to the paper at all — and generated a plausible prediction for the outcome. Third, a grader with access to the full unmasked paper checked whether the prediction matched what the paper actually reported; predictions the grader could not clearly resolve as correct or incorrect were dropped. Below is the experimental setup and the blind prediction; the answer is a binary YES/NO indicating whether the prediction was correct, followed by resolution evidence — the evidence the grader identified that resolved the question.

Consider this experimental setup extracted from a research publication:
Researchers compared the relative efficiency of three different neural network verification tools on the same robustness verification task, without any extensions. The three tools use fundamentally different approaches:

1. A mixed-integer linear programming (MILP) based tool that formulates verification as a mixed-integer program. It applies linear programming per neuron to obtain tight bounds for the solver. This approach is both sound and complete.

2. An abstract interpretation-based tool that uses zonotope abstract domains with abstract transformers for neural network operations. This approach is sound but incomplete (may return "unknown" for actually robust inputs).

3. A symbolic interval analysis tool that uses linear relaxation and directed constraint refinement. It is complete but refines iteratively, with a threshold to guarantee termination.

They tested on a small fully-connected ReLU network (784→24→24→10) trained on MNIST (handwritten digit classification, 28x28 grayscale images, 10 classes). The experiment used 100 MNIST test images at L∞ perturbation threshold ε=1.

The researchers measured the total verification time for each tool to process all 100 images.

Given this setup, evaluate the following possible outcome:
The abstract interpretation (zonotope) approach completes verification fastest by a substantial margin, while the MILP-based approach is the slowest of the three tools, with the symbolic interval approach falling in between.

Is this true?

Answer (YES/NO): NO